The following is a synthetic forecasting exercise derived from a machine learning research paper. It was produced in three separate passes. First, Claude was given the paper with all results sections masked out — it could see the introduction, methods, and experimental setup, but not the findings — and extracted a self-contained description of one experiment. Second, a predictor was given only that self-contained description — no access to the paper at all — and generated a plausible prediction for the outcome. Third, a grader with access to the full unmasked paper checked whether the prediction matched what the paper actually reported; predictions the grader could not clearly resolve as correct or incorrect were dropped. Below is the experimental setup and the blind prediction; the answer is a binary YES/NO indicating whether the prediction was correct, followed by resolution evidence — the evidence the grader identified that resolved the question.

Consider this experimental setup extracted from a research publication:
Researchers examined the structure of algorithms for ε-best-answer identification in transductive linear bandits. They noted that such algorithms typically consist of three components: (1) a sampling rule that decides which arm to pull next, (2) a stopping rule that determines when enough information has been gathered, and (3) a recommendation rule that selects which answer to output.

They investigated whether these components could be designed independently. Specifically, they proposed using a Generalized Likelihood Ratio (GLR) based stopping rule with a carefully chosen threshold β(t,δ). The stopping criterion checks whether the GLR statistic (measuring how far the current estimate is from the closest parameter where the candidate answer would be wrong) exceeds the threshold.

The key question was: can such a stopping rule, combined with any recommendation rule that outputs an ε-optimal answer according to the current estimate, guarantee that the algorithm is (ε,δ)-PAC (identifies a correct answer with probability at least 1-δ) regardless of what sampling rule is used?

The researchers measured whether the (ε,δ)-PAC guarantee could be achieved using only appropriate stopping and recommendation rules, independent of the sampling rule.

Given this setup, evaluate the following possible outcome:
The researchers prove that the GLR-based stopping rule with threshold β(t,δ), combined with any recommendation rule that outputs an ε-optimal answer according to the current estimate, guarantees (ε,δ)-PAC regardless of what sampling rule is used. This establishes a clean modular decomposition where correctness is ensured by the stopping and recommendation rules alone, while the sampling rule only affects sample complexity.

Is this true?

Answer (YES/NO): YES